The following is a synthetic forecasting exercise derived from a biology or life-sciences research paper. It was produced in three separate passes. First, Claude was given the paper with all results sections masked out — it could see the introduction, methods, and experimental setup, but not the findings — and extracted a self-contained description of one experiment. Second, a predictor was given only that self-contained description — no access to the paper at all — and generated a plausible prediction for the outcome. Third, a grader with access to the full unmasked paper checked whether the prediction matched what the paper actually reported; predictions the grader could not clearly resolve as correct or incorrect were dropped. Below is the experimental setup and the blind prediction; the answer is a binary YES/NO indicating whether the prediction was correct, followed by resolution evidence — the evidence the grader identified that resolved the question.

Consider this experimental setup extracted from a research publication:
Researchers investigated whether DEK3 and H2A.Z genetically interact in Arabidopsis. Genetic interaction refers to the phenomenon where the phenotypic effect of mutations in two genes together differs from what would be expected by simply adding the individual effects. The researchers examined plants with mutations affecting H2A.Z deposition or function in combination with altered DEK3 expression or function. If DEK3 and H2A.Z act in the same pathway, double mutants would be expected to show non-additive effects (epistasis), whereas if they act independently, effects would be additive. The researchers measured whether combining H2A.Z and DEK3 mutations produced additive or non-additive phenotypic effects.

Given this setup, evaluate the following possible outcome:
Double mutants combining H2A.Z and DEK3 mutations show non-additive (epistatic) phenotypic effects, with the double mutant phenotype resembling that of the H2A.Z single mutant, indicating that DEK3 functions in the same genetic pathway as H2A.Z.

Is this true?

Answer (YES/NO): NO